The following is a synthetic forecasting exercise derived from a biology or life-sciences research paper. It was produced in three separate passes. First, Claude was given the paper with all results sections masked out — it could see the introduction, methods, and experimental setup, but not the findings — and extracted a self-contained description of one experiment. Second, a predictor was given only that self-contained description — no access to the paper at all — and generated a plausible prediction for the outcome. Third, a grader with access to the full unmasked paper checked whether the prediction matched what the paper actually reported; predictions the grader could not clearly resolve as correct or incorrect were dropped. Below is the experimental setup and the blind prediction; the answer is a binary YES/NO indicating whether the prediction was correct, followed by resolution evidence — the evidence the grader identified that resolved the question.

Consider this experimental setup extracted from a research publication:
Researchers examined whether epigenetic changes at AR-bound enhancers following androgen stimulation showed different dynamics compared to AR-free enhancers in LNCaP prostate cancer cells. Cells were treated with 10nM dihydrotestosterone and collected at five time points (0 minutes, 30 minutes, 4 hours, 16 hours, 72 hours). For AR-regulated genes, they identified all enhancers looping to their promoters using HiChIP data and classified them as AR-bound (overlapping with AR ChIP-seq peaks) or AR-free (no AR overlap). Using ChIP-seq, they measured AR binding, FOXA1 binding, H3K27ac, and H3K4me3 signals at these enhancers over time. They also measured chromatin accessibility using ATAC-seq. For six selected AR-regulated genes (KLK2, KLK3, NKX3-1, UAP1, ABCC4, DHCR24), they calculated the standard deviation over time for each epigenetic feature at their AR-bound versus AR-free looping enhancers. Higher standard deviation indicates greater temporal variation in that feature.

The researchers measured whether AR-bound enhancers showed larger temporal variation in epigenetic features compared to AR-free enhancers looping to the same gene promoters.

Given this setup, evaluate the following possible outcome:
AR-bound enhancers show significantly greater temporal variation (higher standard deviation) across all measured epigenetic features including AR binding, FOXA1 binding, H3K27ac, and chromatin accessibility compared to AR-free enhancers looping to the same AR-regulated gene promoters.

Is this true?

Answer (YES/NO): YES